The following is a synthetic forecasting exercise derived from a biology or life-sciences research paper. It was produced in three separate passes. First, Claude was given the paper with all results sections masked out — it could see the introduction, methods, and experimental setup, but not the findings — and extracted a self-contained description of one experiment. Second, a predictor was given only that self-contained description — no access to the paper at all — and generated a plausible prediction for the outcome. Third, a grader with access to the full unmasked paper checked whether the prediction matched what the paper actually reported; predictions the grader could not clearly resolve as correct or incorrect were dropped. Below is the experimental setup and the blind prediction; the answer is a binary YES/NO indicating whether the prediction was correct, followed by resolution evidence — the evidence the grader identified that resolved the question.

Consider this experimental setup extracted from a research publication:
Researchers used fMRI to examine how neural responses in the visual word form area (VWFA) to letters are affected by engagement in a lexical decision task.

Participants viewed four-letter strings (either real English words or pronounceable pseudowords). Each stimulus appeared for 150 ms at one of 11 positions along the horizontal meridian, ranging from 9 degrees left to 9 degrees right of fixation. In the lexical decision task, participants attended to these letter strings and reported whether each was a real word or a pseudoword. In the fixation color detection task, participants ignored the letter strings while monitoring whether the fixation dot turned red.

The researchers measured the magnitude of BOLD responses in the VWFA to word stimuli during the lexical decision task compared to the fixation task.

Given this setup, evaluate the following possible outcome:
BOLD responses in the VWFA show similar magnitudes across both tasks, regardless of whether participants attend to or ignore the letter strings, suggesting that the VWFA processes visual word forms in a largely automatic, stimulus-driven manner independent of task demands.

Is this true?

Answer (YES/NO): NO